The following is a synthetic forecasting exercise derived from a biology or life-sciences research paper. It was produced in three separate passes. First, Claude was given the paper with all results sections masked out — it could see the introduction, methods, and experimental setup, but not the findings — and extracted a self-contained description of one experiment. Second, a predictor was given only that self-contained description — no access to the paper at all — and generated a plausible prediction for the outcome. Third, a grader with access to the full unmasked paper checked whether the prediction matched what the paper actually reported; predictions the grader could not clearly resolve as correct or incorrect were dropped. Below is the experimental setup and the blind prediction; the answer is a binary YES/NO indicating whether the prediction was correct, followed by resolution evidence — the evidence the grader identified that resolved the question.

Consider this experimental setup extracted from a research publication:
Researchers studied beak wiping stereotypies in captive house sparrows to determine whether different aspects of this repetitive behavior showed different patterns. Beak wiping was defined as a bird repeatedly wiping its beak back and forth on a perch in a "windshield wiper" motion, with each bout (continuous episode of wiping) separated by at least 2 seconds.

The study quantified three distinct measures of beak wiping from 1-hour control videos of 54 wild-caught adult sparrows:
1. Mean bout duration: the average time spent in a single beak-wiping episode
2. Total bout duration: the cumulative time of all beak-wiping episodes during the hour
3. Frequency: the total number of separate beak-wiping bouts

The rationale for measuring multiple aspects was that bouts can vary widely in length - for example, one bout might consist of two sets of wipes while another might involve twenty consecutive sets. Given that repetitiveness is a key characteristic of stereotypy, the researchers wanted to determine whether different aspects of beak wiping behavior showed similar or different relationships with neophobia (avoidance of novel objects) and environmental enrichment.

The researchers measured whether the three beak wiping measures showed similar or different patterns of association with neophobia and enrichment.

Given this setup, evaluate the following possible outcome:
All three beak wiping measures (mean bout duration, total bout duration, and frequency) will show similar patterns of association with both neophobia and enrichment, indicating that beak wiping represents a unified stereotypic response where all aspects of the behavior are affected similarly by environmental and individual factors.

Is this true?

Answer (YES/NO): NO